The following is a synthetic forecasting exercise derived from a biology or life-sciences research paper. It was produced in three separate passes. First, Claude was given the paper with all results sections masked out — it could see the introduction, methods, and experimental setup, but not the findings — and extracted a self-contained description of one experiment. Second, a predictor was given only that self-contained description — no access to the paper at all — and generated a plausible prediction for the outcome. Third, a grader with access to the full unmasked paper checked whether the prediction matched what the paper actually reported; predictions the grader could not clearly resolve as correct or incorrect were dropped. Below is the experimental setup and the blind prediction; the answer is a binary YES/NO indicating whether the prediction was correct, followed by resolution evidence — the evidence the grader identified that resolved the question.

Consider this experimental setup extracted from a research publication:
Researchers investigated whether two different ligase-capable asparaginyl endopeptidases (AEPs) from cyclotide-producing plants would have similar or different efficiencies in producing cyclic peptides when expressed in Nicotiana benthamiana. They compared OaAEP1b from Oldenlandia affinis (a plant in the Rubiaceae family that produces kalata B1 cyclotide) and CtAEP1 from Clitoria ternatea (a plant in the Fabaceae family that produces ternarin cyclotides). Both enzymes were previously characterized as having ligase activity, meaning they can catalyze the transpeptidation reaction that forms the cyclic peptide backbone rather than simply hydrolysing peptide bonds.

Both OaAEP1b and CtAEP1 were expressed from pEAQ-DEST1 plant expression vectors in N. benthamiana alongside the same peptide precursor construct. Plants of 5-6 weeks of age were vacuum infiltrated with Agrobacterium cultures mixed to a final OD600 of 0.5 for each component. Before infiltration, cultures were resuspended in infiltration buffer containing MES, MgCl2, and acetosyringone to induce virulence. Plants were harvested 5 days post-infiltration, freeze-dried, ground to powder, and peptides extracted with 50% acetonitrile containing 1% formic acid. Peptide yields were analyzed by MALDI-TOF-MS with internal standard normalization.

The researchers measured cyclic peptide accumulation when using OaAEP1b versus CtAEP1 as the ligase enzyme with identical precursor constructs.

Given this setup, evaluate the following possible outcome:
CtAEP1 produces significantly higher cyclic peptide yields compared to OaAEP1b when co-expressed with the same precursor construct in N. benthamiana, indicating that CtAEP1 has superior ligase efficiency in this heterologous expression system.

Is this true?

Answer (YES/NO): NO